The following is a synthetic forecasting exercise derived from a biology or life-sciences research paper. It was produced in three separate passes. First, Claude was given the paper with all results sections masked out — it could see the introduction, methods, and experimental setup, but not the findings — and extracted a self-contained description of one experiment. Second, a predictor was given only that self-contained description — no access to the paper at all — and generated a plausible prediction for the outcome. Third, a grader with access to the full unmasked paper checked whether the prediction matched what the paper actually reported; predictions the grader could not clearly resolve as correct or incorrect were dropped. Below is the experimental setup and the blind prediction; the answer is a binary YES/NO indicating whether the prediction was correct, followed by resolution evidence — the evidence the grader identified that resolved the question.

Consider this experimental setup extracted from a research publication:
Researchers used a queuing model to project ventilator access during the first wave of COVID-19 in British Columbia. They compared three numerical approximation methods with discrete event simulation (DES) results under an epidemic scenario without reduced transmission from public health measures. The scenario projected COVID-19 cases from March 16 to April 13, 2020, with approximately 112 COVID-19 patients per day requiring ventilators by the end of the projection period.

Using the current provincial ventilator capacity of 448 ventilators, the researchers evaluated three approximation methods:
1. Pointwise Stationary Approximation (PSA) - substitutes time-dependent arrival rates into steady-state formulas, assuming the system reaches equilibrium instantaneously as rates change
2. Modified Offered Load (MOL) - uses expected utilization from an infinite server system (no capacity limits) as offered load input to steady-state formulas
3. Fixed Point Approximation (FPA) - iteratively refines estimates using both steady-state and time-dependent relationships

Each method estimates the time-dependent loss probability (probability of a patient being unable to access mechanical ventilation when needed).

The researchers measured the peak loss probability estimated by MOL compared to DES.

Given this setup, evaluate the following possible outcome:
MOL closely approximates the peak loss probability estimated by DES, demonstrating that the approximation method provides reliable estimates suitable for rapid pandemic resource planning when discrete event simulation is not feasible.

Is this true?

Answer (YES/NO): NO